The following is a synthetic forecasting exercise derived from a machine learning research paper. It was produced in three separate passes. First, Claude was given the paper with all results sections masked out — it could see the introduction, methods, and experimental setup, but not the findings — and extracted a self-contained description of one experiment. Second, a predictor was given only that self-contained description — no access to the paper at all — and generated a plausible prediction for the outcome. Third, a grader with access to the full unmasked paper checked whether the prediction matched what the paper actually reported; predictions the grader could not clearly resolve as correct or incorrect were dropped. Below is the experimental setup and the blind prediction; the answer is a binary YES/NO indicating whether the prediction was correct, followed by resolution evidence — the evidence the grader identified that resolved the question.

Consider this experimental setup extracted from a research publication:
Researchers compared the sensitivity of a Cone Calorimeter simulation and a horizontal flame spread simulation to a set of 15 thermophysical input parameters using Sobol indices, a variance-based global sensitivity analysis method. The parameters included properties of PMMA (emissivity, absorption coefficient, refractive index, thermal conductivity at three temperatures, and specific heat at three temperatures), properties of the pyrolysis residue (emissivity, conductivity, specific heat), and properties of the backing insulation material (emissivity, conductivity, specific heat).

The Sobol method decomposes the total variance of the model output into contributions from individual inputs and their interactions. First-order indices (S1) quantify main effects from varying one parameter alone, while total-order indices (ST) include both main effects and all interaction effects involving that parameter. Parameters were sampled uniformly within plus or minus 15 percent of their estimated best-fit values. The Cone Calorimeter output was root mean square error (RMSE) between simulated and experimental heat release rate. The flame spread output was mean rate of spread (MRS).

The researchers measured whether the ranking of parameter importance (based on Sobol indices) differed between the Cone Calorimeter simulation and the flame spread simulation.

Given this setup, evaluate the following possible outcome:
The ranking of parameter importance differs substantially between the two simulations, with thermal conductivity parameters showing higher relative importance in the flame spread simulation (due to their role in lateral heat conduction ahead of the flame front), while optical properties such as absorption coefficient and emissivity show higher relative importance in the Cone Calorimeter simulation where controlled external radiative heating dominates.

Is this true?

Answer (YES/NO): NO